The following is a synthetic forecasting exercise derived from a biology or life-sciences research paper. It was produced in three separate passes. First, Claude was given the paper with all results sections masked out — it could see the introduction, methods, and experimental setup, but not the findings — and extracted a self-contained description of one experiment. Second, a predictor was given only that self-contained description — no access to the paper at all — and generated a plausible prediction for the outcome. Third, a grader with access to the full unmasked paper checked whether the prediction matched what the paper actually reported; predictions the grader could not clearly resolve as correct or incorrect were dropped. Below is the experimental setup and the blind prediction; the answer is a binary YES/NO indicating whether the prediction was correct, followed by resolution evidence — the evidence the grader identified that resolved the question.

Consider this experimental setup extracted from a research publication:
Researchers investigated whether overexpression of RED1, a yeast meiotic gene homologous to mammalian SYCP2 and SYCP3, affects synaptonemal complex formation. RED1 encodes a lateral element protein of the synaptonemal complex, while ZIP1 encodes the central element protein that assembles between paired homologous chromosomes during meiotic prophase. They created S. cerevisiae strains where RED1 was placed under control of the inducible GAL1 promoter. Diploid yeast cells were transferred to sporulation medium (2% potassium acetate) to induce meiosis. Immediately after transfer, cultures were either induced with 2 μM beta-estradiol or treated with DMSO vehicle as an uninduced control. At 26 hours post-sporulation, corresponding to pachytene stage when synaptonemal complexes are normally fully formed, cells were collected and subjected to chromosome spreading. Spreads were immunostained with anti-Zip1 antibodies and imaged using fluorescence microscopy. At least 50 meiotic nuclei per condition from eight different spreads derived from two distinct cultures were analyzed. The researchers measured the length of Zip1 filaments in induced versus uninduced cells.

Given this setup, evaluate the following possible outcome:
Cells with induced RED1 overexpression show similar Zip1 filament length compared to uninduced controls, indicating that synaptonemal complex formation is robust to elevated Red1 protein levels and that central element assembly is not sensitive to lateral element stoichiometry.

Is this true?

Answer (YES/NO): NO